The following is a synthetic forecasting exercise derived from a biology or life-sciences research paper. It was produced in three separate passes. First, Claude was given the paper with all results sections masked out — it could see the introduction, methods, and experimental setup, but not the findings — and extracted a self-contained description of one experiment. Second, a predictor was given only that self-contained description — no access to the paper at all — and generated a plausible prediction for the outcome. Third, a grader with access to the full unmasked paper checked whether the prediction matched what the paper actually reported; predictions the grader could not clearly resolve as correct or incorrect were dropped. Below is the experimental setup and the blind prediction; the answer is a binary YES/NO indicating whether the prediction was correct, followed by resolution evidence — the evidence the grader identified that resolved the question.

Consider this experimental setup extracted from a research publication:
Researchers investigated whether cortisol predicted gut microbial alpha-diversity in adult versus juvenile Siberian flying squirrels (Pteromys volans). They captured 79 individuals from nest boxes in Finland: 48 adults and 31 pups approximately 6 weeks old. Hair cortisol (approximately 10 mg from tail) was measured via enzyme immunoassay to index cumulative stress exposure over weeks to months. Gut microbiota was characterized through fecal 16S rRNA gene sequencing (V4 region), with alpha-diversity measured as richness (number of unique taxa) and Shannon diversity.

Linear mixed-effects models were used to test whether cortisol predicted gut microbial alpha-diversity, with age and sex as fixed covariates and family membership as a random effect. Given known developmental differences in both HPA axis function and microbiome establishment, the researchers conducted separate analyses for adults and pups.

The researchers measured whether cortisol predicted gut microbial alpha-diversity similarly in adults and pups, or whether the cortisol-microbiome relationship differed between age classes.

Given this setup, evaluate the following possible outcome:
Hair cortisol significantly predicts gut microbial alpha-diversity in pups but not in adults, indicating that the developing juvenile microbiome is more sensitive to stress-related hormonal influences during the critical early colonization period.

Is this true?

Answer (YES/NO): NO